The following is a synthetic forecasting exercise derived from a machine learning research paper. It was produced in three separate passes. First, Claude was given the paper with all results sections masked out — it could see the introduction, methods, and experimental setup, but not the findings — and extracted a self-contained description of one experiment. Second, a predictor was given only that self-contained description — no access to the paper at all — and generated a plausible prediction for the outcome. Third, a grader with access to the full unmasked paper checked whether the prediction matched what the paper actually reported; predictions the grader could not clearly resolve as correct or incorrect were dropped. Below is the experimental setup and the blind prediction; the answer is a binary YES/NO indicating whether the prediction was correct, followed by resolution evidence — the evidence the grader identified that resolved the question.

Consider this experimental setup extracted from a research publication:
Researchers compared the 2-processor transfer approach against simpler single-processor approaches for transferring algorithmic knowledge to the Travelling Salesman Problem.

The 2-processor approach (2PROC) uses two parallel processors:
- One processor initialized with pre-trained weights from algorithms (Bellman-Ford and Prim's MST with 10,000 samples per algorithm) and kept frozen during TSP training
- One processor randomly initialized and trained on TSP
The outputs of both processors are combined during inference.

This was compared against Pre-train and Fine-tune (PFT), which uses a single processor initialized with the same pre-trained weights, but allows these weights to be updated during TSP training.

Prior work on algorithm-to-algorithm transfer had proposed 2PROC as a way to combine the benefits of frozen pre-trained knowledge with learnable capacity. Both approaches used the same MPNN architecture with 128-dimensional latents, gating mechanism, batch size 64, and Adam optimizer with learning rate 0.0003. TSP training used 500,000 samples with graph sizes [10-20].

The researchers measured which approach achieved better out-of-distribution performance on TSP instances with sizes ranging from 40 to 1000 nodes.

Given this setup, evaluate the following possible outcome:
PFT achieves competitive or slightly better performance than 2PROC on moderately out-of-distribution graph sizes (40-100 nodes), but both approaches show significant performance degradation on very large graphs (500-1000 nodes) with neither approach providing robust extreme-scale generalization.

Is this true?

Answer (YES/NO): NO